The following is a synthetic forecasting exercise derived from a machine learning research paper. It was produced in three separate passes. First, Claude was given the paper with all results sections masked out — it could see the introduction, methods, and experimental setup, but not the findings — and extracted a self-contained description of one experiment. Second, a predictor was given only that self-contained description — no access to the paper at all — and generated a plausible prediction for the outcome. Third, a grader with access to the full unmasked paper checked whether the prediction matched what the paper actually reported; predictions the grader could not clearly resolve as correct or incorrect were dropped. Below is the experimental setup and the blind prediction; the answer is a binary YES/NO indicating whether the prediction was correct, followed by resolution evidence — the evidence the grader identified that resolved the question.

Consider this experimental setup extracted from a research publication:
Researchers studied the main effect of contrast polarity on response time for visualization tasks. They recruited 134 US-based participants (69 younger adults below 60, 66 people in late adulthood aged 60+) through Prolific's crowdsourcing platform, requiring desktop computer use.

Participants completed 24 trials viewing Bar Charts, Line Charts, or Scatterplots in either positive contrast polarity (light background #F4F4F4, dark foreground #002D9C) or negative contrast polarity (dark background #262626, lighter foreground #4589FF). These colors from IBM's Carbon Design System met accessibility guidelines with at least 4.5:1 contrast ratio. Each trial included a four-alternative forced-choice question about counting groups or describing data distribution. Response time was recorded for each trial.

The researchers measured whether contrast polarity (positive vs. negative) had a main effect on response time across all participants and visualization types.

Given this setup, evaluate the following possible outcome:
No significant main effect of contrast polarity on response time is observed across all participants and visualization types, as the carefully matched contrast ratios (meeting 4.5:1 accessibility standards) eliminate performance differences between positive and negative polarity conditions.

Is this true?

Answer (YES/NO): NO